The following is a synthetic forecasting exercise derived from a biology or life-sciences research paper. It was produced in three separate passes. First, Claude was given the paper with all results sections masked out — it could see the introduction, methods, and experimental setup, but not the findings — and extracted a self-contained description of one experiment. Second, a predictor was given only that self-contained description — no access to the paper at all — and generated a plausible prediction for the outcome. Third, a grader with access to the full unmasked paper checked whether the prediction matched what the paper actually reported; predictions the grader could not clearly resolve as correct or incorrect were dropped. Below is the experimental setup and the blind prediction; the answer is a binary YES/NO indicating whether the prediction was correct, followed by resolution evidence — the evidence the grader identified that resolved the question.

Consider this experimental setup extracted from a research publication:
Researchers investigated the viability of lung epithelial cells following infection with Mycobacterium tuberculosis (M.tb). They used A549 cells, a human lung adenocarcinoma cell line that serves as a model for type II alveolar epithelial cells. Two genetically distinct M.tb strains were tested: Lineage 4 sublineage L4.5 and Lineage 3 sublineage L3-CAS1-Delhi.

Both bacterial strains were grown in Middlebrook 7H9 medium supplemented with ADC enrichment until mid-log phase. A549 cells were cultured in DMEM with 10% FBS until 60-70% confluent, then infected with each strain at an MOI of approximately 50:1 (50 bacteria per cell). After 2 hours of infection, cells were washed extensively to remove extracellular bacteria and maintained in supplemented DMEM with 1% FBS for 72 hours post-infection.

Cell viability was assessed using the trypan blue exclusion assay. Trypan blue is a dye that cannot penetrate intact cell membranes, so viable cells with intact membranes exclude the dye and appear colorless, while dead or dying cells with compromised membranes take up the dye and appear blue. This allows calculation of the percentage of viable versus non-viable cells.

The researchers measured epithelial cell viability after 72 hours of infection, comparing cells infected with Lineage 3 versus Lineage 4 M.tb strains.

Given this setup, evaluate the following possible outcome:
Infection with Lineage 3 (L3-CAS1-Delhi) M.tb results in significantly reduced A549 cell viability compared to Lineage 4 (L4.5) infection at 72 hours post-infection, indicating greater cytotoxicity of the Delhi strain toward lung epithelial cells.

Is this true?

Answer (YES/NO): NO